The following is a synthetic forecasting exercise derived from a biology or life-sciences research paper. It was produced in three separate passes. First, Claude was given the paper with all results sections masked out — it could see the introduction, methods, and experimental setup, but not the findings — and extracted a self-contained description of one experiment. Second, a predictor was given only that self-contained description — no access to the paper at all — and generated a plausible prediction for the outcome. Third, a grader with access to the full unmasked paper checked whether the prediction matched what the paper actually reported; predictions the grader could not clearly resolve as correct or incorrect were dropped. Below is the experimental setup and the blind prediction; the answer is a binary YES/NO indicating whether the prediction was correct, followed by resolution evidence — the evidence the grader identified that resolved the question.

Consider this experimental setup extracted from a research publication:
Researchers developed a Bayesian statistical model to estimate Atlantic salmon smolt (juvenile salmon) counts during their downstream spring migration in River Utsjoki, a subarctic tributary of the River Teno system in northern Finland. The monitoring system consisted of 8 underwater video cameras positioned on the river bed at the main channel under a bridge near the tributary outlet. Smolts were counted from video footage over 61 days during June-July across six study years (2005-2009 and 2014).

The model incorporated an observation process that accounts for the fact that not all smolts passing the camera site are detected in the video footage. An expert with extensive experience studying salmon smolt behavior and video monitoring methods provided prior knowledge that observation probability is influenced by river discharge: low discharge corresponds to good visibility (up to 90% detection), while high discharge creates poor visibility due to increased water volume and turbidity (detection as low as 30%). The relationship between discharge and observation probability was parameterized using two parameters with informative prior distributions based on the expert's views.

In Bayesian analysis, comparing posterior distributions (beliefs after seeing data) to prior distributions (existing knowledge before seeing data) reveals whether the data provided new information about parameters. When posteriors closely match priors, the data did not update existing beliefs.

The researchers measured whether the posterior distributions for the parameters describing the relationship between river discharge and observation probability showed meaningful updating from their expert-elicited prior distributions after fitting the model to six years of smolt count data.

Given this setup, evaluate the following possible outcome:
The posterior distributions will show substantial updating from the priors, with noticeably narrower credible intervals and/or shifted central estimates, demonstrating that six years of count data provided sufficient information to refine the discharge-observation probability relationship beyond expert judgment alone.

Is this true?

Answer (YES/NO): NO